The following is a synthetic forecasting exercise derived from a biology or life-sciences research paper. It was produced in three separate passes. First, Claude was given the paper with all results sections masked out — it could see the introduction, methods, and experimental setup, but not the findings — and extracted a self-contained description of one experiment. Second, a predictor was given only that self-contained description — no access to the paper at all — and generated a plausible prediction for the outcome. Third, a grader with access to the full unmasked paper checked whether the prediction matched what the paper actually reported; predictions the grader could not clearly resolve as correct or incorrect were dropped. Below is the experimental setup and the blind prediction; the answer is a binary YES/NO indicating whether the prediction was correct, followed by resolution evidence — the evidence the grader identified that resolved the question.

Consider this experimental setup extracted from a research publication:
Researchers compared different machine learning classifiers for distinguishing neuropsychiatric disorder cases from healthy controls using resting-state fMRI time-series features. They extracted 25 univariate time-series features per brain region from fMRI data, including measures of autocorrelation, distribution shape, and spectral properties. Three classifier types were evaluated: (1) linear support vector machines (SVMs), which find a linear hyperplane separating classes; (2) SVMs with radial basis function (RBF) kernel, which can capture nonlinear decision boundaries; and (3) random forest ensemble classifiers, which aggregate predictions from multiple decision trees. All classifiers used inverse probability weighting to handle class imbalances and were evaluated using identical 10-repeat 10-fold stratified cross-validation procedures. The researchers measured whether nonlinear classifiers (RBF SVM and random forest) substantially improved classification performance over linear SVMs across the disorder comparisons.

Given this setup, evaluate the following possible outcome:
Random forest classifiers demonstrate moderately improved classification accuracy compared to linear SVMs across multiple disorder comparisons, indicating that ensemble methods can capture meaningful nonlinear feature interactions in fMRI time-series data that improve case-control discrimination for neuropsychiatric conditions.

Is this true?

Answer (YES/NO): NO